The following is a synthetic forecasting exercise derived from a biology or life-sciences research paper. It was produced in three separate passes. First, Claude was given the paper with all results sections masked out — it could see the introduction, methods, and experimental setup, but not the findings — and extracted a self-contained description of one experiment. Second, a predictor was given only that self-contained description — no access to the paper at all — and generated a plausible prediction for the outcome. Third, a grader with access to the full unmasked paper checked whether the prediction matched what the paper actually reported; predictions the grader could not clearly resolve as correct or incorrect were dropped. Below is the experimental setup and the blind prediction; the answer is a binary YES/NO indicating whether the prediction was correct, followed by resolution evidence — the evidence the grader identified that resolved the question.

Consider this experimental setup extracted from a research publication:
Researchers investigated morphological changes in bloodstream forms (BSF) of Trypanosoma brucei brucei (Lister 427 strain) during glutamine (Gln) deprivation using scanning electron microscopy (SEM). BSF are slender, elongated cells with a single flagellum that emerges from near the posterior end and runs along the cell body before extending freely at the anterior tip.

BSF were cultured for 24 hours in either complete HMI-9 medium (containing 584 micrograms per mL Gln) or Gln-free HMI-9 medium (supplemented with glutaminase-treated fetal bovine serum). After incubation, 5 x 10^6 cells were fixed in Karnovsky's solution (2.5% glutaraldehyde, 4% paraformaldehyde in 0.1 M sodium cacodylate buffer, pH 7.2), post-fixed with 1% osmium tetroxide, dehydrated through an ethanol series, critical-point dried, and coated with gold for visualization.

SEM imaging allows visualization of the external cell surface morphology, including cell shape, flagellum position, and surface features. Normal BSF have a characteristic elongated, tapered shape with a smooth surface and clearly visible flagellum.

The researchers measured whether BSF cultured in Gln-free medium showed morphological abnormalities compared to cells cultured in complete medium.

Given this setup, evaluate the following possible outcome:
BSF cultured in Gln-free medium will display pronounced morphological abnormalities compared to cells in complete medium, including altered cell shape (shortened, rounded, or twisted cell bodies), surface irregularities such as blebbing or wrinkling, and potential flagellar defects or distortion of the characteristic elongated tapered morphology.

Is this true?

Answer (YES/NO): NO